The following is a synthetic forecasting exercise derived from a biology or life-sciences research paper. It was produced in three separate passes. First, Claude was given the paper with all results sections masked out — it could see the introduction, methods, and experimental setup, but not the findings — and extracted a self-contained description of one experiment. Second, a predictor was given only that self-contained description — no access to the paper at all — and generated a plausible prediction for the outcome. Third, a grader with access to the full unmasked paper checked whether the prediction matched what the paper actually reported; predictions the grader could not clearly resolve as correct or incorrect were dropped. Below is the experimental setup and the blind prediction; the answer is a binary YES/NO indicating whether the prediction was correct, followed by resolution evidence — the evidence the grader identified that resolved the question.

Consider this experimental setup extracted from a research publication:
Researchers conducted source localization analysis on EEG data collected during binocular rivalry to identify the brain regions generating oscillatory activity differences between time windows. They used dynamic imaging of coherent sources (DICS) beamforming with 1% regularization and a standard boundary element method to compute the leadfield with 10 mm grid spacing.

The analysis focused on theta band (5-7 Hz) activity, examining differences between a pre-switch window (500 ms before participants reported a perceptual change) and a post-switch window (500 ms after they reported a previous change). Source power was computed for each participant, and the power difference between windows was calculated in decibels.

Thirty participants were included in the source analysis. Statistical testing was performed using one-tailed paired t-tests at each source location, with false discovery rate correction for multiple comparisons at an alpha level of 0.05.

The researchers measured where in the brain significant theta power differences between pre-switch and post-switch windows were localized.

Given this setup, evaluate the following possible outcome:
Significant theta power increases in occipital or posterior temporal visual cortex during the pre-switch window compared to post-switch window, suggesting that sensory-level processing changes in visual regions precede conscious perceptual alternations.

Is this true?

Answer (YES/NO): NO